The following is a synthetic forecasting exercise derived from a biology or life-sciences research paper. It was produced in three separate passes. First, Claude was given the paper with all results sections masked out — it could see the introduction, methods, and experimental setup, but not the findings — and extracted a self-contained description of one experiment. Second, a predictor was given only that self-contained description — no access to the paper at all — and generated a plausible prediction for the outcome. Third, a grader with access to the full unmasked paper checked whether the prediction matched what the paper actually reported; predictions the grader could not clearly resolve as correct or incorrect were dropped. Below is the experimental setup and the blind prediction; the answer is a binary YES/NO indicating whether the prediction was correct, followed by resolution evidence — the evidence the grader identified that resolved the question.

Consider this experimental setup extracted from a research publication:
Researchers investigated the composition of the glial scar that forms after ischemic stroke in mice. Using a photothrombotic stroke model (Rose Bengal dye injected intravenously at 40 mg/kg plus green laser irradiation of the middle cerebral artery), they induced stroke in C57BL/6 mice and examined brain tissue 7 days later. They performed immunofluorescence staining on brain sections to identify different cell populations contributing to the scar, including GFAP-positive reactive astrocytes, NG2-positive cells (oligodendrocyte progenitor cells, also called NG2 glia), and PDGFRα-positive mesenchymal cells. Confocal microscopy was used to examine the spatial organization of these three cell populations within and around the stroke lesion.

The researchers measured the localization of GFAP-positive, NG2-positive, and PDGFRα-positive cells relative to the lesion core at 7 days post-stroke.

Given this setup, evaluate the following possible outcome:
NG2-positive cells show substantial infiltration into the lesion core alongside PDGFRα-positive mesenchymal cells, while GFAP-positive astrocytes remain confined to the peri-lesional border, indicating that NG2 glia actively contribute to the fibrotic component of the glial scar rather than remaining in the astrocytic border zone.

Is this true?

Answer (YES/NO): NO